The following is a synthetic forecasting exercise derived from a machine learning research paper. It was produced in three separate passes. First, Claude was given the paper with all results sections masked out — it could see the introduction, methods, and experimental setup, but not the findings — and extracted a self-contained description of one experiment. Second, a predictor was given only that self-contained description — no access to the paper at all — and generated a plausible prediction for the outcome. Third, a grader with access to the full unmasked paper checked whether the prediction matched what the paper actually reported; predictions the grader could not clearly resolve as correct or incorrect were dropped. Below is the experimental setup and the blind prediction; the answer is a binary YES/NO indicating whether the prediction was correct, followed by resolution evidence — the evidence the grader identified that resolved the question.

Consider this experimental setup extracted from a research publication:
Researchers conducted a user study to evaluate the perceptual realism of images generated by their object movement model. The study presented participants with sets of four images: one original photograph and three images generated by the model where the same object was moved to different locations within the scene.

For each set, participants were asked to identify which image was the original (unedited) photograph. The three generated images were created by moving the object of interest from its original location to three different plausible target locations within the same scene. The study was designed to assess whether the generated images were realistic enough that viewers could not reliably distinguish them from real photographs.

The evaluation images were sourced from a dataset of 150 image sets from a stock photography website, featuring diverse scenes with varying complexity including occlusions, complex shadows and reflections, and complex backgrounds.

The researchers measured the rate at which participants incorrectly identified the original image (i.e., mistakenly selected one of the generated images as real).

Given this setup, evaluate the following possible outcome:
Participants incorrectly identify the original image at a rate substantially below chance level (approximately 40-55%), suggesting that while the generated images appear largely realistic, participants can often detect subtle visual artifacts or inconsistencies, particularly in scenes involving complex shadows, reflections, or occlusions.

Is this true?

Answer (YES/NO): NO